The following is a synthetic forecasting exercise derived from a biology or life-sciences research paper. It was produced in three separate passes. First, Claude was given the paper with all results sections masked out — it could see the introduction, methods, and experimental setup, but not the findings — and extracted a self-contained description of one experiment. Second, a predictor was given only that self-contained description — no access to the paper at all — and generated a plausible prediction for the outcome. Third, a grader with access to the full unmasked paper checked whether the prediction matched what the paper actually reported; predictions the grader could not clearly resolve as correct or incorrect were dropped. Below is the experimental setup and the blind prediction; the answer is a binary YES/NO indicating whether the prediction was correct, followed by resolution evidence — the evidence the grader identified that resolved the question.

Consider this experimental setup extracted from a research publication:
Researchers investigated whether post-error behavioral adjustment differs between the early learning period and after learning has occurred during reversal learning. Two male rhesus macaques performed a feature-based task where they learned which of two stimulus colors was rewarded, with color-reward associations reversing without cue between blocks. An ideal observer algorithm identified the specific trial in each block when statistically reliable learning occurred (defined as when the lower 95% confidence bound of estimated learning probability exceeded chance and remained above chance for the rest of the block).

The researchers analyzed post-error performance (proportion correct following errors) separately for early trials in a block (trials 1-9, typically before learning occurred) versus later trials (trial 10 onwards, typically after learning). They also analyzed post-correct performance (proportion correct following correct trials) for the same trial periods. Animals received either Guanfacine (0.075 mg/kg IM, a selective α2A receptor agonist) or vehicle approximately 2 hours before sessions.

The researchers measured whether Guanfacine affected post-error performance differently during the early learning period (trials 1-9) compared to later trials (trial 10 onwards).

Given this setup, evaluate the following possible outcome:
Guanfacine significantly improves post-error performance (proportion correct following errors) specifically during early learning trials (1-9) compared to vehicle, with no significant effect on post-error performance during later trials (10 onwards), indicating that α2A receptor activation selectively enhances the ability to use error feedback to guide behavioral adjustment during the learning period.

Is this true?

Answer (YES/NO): YES